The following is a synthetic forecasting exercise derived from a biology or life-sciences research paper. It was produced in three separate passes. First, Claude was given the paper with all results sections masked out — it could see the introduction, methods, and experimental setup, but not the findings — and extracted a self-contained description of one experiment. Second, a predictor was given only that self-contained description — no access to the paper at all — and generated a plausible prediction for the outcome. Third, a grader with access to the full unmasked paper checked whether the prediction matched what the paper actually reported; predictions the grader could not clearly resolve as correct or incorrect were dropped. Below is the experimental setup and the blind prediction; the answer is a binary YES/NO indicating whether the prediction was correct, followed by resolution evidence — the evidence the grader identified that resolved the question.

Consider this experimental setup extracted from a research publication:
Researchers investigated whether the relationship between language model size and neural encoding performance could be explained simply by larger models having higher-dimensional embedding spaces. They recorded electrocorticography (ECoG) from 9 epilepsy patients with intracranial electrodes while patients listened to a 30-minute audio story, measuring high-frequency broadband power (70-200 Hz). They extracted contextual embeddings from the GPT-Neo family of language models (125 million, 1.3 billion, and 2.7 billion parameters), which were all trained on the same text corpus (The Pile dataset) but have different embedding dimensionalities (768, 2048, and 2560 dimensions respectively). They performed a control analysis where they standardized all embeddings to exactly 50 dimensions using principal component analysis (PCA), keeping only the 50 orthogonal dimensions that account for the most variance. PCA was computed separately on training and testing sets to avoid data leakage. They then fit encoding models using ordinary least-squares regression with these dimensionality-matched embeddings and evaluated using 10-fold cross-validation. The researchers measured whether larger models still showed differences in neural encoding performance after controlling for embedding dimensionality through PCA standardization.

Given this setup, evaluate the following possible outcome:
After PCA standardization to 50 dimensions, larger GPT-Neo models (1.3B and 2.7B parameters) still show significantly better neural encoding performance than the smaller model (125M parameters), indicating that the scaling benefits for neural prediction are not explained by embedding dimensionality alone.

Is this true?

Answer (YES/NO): YES